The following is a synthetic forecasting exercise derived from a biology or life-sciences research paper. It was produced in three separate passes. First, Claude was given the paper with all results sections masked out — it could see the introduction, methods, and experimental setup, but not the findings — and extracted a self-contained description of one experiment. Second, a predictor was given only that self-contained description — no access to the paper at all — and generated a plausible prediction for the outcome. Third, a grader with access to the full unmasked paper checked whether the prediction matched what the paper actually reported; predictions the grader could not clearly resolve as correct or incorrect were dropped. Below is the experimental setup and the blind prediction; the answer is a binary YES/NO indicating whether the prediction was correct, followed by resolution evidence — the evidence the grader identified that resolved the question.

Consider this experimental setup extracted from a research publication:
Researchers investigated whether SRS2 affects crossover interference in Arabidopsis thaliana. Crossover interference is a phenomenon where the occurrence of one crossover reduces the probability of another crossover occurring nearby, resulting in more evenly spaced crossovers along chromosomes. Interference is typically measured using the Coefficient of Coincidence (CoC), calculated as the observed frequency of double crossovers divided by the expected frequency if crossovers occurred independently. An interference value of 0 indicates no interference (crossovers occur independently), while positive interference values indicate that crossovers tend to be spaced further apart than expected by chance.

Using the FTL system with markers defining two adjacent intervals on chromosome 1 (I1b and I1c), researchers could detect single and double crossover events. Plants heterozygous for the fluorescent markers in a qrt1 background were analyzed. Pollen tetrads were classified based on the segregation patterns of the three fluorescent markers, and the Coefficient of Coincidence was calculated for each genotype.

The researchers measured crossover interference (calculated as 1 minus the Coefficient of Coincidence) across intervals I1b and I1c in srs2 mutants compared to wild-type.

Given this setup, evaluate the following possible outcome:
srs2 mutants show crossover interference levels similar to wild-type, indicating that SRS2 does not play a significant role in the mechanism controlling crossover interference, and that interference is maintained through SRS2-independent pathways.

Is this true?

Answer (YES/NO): NO